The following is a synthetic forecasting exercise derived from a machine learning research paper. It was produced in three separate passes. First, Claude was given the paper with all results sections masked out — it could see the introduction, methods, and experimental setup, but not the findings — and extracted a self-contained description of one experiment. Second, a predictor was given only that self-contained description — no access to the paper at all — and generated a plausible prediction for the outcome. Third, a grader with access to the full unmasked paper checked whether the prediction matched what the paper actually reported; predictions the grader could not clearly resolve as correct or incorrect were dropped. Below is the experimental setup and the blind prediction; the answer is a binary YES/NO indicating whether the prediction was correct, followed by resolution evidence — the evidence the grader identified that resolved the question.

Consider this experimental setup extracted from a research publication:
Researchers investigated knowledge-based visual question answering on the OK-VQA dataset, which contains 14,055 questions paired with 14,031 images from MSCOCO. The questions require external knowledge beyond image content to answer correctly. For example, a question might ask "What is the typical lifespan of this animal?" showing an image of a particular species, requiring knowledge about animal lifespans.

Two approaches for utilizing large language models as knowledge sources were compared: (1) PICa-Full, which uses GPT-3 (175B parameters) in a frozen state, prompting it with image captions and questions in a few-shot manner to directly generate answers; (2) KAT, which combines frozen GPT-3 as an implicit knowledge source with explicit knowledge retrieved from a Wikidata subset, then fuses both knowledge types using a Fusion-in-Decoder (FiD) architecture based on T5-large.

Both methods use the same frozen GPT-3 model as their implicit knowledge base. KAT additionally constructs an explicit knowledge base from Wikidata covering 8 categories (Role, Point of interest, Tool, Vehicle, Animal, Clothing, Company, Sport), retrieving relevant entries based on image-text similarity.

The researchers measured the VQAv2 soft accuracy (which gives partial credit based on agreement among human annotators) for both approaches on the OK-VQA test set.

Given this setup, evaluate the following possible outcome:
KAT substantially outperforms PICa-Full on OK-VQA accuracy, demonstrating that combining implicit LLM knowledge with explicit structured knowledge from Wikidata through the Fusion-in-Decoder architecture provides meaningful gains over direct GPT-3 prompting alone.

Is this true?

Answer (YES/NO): YES